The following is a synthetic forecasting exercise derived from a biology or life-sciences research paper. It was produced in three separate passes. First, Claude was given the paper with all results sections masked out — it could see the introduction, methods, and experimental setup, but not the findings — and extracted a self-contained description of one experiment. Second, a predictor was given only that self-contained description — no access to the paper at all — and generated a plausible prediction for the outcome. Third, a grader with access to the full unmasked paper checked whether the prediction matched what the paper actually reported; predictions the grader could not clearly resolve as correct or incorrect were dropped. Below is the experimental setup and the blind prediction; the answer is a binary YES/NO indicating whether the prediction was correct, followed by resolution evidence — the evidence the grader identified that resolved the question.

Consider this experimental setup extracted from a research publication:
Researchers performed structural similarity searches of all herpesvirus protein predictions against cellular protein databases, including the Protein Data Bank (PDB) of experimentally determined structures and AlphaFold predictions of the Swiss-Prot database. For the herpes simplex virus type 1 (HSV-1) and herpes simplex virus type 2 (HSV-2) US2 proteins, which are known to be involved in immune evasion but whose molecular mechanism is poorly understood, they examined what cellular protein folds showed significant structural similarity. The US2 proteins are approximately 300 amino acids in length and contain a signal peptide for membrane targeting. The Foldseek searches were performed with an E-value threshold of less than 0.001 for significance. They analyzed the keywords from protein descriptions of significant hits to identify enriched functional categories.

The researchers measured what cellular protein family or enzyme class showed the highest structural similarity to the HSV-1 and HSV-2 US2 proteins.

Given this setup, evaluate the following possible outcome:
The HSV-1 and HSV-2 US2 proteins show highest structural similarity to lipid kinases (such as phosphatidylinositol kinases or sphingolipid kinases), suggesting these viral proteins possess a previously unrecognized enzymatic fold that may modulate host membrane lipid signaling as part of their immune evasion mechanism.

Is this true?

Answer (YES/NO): NO